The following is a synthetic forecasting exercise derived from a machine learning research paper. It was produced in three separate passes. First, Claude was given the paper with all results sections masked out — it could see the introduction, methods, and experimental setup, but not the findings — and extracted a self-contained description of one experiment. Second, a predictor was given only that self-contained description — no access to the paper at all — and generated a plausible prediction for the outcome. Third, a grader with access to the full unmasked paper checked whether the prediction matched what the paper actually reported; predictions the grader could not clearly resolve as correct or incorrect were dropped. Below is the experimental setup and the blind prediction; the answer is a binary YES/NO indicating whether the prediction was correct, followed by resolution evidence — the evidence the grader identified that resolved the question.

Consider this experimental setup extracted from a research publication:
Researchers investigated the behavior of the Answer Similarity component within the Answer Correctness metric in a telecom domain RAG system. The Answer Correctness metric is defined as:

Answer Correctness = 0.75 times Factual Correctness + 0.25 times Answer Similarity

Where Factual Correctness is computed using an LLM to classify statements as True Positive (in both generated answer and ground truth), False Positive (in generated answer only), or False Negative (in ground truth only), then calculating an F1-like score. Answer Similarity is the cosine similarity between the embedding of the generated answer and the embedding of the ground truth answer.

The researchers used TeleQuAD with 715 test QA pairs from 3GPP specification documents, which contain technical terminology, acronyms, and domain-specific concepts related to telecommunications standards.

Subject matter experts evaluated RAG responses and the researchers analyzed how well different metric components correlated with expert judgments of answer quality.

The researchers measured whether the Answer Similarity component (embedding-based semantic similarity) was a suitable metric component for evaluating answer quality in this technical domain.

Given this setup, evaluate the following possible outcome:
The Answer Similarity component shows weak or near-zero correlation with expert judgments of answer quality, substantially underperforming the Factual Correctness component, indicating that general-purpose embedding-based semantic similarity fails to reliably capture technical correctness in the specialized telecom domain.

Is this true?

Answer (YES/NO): YES